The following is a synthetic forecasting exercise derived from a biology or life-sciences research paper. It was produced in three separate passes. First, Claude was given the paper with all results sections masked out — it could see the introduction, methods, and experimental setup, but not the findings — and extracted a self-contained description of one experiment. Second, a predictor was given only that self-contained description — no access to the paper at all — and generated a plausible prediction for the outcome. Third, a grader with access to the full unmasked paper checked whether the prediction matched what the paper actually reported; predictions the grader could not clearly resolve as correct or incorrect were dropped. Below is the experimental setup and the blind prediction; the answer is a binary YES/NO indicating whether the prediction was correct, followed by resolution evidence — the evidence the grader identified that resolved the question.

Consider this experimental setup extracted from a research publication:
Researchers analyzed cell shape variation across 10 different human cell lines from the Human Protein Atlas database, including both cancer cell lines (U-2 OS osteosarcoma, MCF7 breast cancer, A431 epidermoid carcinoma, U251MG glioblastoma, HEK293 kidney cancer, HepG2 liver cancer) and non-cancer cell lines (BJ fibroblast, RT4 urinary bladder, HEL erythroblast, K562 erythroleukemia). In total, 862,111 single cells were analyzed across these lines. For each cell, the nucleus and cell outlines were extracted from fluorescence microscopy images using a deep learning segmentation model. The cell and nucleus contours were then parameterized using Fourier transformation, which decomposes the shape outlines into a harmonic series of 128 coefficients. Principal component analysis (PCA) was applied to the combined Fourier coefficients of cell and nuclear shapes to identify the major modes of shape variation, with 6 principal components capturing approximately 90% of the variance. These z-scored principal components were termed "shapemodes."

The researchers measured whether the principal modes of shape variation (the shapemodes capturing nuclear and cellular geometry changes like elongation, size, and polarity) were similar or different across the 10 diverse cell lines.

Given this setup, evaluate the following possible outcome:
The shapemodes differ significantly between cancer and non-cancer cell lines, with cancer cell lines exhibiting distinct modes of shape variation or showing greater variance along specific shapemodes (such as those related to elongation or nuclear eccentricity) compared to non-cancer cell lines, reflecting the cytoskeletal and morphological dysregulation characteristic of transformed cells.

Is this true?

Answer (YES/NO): NO